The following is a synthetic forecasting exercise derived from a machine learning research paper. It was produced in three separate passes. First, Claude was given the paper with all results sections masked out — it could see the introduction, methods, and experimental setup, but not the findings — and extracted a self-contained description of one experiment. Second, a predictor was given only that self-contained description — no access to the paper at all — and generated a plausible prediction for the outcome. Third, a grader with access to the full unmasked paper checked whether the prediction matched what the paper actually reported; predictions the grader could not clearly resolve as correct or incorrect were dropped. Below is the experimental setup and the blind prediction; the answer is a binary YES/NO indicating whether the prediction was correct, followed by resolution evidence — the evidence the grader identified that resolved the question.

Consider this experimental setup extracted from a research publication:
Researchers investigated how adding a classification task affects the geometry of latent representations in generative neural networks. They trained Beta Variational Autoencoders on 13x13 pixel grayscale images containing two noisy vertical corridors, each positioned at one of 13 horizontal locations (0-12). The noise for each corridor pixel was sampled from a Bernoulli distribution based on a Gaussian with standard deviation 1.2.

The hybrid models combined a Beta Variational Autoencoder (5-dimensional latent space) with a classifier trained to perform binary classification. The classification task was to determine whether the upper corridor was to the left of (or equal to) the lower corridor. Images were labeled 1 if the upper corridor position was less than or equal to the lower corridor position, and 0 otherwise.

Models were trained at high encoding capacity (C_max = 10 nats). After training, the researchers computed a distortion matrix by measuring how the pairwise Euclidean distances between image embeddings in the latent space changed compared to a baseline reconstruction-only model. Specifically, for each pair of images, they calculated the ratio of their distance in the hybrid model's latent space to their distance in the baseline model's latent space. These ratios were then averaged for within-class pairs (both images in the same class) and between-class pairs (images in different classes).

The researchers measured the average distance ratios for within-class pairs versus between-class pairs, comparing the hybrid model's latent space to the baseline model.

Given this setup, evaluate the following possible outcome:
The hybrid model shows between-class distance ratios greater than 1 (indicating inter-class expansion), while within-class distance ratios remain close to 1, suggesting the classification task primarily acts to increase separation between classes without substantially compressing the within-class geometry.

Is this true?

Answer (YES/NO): NO